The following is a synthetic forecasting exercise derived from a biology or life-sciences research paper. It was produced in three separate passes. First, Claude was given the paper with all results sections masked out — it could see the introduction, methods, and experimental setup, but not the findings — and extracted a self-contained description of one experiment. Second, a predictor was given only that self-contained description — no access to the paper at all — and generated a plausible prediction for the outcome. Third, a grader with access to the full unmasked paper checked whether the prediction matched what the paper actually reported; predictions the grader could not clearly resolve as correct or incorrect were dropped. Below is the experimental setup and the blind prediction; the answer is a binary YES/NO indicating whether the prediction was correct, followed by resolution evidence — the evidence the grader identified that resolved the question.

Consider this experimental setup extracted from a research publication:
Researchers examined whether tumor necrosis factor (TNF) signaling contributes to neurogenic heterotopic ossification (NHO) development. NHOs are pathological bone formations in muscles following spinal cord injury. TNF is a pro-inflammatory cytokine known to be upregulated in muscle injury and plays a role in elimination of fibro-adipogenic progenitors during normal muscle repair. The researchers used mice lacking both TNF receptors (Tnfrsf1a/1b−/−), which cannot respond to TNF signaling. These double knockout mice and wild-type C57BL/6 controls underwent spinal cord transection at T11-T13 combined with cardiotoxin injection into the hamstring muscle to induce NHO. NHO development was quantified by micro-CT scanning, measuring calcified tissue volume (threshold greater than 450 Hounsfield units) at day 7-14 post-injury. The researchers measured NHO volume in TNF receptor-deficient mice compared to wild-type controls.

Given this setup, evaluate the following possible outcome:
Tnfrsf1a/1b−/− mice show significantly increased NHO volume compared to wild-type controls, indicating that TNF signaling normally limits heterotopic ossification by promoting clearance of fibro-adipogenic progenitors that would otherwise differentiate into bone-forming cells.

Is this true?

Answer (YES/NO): YES